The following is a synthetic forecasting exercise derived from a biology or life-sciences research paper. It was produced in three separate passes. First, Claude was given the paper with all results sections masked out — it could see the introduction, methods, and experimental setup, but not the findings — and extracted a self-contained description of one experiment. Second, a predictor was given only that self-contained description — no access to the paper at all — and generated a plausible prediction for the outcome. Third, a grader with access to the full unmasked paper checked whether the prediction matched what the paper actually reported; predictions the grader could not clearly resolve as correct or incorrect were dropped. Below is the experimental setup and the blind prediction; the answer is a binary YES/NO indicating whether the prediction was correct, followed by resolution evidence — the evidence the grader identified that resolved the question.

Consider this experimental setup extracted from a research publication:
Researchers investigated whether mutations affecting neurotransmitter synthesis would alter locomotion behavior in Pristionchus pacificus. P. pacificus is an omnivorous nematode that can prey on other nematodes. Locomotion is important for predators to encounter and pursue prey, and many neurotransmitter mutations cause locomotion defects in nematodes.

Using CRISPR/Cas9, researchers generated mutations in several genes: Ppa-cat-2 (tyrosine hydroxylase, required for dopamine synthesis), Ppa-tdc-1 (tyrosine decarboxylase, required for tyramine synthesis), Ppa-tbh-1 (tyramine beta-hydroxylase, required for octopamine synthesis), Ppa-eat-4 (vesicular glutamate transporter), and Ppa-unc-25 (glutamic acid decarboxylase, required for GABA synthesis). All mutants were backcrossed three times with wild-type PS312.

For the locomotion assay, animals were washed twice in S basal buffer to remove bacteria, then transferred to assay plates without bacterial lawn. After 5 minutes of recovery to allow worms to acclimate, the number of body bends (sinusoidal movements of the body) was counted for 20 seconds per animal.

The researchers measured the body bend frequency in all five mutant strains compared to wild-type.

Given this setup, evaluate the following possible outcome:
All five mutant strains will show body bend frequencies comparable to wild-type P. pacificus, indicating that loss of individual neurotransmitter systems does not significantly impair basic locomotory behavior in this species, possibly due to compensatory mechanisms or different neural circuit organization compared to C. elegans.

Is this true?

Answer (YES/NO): NO